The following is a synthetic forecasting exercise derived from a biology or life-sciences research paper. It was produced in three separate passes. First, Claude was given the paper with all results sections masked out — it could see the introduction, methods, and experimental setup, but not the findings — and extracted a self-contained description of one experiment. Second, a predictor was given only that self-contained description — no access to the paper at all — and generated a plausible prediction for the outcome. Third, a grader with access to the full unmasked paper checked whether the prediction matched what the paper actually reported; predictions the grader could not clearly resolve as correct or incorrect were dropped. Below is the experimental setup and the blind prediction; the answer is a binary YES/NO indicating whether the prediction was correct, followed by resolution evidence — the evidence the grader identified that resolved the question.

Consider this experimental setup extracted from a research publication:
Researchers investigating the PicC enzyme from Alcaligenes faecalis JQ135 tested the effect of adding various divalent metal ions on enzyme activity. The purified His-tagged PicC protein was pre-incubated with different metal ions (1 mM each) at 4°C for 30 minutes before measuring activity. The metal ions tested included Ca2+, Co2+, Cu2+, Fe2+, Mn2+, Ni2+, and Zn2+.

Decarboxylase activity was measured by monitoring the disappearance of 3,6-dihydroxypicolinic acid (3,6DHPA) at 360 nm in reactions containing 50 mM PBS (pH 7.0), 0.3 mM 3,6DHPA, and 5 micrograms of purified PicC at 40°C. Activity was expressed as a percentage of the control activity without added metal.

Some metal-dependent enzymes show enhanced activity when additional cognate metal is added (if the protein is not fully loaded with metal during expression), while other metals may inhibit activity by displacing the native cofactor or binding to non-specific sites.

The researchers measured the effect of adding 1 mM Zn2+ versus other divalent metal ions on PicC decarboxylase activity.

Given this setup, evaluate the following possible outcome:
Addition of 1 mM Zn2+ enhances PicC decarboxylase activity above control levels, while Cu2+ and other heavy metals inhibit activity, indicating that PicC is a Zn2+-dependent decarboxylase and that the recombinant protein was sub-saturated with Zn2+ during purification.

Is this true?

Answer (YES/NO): NO